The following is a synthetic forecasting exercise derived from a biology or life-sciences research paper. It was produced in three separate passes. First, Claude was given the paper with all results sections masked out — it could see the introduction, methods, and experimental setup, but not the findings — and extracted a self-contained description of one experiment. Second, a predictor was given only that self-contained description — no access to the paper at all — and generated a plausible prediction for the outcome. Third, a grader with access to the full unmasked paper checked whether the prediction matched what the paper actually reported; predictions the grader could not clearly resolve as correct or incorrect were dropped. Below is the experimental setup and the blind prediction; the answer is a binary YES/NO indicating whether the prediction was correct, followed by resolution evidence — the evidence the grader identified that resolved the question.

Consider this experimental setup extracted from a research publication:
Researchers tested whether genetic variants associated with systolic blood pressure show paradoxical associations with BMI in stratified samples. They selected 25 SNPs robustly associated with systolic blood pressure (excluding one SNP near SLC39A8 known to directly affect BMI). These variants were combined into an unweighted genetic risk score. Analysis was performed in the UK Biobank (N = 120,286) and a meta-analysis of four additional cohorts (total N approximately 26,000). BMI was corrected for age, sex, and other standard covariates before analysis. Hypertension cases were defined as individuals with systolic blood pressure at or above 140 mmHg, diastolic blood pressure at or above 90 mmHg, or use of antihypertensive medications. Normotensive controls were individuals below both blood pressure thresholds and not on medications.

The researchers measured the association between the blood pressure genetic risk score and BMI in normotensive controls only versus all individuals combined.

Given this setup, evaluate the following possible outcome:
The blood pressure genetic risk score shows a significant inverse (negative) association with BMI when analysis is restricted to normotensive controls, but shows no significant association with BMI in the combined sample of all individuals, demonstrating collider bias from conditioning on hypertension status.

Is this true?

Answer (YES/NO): NO